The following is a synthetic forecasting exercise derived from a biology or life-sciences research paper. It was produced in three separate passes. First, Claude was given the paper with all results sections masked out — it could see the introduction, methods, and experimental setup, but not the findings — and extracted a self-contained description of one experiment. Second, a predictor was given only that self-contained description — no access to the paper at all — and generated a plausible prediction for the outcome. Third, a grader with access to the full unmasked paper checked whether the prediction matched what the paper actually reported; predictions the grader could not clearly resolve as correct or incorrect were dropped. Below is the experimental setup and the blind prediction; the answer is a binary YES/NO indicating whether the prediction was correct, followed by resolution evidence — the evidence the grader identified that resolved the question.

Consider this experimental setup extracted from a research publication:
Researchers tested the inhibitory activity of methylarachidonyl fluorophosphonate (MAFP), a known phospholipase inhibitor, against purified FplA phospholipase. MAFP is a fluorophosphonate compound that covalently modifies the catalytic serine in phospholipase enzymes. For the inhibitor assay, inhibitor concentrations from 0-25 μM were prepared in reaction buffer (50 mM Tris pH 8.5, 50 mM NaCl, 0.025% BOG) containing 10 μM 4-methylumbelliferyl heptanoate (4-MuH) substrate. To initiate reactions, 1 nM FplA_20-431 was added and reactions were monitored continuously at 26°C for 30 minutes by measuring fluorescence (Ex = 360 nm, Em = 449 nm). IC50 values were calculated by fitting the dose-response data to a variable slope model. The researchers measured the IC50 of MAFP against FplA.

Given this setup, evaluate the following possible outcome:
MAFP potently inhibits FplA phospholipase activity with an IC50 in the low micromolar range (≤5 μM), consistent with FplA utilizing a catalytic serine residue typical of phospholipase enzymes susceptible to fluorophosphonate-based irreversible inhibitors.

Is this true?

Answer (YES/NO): NO